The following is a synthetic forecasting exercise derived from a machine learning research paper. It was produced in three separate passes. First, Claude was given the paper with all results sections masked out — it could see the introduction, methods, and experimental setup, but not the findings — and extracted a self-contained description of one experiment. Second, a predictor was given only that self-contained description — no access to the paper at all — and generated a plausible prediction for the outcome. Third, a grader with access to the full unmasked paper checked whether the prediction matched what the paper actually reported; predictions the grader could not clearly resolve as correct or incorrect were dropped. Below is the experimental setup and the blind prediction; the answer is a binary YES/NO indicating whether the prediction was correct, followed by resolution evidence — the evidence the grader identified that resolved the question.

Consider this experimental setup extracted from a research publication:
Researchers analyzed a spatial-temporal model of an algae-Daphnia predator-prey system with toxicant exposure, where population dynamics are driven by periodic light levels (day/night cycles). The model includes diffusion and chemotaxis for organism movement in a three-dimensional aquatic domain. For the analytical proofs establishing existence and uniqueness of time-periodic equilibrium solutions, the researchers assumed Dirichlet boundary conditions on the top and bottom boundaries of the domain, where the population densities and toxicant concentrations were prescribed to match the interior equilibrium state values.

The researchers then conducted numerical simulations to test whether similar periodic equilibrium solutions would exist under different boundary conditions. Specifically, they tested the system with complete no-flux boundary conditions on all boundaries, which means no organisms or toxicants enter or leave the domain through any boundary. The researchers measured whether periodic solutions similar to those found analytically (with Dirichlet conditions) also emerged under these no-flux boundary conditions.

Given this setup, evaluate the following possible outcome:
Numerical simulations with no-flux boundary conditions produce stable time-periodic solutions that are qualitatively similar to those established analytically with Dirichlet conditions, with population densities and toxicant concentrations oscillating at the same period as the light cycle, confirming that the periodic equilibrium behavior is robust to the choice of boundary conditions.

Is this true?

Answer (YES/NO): YES